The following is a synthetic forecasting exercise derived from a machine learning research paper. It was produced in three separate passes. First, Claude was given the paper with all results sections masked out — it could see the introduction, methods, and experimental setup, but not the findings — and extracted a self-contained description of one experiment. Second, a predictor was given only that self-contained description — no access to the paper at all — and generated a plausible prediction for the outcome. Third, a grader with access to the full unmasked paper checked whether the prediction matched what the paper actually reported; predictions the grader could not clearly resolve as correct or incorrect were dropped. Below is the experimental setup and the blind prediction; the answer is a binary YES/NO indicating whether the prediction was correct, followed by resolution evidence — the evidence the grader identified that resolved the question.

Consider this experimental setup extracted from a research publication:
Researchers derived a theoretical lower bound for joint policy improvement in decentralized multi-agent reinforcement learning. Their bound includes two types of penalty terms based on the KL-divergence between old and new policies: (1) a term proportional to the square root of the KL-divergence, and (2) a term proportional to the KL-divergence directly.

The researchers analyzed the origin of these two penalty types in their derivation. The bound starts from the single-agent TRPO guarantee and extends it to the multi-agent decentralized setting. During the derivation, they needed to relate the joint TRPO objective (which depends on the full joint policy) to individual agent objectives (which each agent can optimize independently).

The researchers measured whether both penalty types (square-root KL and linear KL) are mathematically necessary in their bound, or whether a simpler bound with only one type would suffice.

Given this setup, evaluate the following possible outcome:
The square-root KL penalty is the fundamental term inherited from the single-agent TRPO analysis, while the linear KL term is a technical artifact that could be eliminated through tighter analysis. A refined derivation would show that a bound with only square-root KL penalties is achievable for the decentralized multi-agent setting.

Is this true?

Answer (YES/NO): NO